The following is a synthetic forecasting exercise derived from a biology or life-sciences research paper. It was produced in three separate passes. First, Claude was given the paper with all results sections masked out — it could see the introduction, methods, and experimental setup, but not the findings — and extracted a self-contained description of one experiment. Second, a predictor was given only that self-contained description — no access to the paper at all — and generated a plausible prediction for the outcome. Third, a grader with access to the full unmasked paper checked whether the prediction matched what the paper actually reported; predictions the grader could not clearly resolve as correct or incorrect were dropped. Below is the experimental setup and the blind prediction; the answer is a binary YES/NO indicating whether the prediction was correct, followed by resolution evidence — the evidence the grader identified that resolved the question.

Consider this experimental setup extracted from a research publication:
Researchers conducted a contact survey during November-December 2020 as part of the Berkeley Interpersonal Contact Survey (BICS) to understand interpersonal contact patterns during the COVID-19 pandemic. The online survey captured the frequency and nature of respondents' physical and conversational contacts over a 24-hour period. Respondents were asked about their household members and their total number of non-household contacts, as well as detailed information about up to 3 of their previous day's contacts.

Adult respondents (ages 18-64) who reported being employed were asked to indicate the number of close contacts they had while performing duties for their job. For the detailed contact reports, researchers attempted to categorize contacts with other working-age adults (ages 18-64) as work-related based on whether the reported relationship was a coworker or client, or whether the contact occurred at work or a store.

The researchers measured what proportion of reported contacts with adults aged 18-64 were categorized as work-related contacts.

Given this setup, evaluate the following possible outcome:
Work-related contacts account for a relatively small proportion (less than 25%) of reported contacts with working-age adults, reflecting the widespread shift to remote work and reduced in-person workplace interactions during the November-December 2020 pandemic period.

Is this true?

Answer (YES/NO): YES